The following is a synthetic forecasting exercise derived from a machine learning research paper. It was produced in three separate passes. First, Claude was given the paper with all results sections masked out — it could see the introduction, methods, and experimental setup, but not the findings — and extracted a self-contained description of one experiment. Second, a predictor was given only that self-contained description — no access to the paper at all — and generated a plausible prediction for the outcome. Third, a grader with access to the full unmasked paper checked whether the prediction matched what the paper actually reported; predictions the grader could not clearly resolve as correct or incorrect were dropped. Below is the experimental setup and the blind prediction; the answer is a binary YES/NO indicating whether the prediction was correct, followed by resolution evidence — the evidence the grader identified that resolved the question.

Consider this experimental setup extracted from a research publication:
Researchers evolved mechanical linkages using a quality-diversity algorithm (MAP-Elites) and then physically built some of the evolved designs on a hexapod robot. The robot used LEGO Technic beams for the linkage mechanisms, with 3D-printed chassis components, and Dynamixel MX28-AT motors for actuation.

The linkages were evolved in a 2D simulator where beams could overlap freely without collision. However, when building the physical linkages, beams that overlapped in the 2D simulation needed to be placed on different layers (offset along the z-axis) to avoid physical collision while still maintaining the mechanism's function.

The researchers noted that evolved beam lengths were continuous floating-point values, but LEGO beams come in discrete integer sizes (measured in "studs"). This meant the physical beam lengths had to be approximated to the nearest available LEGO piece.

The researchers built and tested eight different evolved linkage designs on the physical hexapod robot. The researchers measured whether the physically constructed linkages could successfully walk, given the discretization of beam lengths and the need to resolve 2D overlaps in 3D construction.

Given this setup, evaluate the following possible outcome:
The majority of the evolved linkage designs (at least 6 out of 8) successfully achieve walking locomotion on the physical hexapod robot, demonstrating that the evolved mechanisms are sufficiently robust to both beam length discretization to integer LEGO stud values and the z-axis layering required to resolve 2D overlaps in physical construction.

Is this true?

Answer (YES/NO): YES